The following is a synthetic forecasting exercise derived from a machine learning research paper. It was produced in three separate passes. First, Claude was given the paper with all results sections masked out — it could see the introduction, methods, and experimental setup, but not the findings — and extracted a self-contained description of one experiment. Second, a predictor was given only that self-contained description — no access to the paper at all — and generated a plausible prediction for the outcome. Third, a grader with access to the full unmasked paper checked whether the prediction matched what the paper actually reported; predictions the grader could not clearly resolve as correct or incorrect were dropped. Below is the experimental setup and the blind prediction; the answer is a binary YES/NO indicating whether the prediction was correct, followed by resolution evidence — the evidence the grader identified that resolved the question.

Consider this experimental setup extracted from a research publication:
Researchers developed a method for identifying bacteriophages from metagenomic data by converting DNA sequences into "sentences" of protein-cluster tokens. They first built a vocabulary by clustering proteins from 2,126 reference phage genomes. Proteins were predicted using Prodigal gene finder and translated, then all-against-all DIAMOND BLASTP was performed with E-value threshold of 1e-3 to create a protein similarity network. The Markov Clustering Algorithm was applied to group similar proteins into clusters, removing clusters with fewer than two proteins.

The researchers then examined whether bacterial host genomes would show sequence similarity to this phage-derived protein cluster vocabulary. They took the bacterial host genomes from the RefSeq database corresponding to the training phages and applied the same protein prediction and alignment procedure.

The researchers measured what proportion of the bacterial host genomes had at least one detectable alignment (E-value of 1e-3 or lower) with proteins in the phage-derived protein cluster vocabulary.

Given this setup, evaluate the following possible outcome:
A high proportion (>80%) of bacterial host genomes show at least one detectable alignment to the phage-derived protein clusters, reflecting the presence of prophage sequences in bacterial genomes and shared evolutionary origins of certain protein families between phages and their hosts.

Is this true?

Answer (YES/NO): YES